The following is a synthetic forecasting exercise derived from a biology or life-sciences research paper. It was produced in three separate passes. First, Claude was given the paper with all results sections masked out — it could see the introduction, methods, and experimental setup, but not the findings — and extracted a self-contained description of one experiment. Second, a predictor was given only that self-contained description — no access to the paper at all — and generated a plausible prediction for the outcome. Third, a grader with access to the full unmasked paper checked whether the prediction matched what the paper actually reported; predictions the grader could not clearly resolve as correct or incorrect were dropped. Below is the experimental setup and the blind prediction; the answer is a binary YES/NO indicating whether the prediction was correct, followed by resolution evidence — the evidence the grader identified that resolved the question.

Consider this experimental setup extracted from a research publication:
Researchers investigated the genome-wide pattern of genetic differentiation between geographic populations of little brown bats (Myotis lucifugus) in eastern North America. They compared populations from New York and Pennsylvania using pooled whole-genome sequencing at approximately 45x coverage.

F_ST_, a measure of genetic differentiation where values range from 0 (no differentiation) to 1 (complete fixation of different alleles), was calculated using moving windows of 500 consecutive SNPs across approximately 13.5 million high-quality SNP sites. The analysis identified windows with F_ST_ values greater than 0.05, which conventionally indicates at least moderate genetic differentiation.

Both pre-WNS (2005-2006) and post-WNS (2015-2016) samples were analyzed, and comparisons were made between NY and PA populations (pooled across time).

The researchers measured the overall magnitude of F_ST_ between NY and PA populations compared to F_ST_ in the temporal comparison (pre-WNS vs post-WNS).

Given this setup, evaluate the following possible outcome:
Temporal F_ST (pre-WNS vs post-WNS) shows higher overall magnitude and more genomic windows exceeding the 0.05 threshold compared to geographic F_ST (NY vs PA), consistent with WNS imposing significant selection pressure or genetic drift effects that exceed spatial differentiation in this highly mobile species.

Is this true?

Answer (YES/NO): NO